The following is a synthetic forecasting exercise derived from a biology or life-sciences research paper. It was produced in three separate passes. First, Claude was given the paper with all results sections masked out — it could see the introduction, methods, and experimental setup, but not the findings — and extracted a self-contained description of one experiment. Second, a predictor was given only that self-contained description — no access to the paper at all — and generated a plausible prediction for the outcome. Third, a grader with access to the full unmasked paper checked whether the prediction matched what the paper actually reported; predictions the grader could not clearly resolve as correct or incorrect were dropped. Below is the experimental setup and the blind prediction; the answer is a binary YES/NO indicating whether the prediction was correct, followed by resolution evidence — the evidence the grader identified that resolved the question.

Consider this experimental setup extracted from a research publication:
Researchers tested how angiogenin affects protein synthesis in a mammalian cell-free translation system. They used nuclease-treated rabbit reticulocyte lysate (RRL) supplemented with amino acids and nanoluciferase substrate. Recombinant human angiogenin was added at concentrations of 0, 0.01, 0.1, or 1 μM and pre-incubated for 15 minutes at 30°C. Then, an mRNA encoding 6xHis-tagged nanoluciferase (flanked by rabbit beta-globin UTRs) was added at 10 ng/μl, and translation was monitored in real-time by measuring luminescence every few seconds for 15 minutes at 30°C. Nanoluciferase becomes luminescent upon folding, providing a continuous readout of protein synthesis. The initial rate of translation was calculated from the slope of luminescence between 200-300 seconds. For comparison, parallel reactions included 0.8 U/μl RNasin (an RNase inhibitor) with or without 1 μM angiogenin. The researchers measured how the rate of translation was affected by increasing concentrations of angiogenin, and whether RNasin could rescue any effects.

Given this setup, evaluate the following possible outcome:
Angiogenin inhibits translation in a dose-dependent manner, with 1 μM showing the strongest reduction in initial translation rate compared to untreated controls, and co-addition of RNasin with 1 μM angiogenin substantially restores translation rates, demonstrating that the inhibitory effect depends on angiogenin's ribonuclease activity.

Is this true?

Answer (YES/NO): YES